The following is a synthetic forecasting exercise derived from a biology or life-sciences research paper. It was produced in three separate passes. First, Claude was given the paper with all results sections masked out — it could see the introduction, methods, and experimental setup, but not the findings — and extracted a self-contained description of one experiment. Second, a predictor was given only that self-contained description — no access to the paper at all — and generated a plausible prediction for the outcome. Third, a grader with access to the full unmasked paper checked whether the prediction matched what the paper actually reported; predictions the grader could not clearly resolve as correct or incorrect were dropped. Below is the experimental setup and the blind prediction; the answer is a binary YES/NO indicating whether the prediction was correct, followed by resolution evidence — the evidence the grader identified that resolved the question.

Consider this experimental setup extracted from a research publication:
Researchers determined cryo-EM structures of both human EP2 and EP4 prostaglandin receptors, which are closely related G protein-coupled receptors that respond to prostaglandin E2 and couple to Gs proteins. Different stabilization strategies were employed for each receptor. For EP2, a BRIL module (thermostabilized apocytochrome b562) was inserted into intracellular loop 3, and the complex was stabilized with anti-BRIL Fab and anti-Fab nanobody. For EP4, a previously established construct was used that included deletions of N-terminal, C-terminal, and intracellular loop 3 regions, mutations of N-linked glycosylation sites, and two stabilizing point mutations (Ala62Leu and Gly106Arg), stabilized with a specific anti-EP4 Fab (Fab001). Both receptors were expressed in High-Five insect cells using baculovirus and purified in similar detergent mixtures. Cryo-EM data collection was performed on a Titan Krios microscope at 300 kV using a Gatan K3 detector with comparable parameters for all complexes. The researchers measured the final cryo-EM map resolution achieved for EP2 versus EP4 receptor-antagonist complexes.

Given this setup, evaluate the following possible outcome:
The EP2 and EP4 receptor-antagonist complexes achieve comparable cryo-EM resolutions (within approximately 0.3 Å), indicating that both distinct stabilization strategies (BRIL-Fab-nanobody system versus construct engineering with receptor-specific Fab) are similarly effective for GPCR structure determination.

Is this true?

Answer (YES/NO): NO